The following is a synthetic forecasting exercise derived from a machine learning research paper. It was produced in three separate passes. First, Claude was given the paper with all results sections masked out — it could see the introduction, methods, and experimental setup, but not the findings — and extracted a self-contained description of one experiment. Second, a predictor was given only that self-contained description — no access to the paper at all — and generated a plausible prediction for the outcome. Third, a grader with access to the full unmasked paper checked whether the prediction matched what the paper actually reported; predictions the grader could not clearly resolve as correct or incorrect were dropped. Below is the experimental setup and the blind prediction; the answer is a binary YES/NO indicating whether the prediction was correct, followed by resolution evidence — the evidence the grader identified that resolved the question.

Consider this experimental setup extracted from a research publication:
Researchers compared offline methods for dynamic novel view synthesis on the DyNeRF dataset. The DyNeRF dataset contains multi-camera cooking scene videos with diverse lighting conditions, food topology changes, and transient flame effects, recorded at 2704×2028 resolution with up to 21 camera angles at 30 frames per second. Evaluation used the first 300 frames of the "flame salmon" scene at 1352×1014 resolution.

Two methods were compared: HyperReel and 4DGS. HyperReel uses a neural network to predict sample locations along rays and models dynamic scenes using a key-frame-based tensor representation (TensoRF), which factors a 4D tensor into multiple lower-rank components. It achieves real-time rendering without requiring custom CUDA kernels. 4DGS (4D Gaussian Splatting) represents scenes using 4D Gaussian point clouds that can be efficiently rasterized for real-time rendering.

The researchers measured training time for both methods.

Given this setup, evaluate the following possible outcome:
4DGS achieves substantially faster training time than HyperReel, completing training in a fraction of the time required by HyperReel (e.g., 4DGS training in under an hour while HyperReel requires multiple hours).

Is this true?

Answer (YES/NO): NO